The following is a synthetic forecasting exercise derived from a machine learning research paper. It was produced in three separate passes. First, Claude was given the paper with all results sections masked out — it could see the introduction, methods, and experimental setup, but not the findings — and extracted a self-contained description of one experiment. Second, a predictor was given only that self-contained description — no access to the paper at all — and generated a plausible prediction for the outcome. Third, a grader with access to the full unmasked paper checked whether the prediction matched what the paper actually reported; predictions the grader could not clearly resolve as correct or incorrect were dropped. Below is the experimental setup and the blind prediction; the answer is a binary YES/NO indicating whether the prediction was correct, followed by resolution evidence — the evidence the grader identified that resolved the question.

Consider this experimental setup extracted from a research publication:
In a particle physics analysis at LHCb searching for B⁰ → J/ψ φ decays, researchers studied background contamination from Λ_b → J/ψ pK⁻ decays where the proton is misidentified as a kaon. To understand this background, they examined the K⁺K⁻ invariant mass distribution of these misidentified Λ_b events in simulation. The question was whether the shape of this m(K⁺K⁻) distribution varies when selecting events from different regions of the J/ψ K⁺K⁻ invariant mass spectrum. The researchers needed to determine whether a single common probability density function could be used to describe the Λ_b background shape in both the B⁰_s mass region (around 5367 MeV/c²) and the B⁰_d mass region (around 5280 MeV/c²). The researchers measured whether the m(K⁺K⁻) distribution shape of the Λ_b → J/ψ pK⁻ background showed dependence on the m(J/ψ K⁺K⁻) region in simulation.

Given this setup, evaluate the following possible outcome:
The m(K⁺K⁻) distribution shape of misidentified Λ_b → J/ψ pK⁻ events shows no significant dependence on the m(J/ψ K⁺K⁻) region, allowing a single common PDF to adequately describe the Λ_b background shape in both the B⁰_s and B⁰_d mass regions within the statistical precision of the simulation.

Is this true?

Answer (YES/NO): YES